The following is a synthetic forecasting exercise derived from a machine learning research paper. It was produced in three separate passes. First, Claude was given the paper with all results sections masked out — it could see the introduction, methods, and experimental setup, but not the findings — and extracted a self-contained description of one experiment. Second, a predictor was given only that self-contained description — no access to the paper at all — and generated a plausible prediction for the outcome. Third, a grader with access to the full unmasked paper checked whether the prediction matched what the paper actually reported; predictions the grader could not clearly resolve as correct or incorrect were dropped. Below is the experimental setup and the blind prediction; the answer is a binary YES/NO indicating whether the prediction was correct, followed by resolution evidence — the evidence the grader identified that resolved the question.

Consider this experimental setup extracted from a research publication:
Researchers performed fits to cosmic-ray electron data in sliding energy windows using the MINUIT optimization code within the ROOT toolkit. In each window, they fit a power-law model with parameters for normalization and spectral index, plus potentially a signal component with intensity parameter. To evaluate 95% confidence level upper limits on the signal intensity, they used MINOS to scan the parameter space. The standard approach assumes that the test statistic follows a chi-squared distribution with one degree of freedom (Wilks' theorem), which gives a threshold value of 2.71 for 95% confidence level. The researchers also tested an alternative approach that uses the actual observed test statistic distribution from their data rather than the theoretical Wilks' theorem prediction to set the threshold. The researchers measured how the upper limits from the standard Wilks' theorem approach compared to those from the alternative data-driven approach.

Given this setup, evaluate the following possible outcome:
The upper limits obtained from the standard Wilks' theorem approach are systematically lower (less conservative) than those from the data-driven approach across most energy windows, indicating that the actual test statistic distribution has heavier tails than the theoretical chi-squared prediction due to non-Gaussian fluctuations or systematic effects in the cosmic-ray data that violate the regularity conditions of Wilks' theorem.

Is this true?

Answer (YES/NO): NO